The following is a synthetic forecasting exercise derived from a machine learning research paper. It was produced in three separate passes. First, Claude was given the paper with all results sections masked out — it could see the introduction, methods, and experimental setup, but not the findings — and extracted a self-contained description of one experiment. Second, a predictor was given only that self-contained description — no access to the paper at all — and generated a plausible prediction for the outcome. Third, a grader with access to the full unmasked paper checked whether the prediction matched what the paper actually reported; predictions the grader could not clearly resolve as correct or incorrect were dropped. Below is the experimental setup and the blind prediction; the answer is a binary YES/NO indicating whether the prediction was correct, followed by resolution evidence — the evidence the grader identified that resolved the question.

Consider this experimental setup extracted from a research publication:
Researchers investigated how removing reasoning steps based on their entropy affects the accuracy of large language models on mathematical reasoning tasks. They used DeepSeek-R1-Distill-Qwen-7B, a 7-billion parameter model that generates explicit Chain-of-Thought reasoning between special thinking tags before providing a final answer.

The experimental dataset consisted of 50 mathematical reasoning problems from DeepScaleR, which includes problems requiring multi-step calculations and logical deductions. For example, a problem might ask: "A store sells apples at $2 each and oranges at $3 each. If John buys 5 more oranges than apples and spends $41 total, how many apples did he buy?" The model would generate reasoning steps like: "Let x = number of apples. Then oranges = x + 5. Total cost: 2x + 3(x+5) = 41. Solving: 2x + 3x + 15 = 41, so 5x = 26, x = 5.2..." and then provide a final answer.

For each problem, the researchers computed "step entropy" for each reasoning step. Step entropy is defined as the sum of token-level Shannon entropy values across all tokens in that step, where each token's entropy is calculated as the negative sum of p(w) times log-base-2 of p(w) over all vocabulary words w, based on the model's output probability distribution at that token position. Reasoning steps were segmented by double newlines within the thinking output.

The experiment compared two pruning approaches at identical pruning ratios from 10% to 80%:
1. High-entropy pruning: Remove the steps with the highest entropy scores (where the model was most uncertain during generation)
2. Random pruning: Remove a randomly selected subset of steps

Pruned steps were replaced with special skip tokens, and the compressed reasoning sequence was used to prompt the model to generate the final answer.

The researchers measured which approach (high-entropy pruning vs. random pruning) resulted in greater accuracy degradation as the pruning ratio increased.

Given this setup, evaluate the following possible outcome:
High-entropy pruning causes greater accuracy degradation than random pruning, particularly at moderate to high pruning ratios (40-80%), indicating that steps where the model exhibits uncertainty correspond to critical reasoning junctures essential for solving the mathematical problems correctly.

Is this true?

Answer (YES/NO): YES